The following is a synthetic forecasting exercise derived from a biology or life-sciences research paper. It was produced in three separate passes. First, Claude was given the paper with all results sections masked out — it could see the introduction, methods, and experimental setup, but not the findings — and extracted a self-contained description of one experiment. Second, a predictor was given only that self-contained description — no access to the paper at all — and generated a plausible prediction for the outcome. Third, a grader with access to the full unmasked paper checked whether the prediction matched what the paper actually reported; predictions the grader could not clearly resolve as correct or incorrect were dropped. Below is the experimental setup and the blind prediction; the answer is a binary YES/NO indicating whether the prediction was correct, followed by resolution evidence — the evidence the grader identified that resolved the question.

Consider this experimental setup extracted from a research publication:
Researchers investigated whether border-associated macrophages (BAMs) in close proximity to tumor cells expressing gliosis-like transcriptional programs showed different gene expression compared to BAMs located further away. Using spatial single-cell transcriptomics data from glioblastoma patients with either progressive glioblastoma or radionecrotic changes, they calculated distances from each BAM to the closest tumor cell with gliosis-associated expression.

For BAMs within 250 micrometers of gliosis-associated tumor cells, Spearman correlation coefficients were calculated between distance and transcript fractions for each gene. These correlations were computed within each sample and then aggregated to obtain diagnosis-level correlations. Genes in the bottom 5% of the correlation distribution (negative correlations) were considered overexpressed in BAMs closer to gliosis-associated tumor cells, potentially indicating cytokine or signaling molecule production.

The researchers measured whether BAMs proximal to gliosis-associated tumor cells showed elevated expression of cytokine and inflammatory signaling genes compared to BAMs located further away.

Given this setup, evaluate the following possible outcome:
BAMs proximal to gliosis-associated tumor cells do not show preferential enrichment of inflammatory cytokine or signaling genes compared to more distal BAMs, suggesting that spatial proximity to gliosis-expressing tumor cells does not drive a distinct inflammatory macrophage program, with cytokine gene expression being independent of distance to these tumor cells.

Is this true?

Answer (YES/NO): NO